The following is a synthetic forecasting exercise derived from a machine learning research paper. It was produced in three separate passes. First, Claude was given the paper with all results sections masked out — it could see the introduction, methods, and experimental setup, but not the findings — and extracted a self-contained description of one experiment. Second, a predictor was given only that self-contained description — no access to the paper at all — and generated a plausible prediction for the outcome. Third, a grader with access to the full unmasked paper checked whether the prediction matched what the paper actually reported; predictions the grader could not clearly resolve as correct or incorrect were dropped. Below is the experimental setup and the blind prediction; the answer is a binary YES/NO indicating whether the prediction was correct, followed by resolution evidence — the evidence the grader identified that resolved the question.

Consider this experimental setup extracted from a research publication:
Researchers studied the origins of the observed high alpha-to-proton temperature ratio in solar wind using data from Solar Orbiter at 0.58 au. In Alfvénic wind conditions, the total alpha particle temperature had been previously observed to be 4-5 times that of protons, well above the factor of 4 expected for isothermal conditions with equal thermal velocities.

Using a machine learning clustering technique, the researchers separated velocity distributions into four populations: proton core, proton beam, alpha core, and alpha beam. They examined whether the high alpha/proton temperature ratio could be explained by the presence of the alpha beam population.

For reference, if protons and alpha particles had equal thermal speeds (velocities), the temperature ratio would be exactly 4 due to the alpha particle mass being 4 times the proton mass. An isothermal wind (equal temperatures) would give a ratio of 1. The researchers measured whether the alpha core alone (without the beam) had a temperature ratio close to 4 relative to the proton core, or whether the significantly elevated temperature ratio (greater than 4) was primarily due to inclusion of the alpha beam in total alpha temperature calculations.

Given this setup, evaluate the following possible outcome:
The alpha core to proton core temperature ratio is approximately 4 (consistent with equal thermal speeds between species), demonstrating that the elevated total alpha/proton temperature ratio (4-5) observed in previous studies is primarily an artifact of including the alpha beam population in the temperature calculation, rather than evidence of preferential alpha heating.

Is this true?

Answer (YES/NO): YES